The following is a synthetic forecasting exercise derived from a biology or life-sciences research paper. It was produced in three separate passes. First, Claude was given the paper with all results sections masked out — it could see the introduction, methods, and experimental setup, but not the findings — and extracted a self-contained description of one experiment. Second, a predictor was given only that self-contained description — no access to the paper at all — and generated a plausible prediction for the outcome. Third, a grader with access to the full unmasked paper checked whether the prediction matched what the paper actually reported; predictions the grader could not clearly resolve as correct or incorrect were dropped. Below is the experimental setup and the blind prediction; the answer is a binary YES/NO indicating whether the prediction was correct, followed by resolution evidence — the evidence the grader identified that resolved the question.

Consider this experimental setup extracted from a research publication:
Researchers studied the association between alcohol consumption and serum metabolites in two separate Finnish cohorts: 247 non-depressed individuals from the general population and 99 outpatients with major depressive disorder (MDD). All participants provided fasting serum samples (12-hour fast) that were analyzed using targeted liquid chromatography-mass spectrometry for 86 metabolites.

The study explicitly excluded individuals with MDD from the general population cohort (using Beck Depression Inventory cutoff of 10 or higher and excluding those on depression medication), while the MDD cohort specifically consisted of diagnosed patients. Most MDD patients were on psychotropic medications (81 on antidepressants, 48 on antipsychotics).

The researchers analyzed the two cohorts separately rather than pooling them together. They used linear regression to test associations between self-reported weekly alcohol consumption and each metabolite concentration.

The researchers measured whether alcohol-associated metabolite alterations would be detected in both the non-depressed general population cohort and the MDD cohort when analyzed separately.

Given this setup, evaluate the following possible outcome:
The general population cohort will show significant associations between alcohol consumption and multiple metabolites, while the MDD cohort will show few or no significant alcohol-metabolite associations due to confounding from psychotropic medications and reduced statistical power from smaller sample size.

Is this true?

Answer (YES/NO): YES